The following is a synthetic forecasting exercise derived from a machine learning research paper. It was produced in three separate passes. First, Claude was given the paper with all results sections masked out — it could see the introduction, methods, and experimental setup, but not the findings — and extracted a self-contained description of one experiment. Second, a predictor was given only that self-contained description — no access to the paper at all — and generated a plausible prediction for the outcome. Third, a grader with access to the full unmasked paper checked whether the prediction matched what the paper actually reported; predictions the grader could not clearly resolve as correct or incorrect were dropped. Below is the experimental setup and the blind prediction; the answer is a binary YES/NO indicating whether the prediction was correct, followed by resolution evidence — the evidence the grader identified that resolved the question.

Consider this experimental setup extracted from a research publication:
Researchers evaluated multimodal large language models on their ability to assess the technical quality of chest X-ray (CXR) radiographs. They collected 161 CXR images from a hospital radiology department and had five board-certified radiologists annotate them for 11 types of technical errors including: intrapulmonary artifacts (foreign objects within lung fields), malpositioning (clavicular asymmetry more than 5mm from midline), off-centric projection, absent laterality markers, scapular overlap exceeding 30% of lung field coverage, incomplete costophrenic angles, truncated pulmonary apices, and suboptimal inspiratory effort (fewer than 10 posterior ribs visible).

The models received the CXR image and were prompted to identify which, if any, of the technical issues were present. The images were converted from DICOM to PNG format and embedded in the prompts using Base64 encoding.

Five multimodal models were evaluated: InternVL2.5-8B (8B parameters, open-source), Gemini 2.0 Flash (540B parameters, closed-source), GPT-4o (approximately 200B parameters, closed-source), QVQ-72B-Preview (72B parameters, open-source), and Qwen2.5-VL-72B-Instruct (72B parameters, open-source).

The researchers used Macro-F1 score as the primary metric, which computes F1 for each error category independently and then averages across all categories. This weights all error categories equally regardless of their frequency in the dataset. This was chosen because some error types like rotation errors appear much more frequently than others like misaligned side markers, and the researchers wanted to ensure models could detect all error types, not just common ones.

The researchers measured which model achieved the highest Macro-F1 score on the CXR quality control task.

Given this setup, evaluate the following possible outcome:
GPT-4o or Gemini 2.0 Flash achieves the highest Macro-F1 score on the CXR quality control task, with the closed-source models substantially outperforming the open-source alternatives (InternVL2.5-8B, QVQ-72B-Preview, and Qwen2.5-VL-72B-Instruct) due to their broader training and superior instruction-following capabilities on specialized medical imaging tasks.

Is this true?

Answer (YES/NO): YES